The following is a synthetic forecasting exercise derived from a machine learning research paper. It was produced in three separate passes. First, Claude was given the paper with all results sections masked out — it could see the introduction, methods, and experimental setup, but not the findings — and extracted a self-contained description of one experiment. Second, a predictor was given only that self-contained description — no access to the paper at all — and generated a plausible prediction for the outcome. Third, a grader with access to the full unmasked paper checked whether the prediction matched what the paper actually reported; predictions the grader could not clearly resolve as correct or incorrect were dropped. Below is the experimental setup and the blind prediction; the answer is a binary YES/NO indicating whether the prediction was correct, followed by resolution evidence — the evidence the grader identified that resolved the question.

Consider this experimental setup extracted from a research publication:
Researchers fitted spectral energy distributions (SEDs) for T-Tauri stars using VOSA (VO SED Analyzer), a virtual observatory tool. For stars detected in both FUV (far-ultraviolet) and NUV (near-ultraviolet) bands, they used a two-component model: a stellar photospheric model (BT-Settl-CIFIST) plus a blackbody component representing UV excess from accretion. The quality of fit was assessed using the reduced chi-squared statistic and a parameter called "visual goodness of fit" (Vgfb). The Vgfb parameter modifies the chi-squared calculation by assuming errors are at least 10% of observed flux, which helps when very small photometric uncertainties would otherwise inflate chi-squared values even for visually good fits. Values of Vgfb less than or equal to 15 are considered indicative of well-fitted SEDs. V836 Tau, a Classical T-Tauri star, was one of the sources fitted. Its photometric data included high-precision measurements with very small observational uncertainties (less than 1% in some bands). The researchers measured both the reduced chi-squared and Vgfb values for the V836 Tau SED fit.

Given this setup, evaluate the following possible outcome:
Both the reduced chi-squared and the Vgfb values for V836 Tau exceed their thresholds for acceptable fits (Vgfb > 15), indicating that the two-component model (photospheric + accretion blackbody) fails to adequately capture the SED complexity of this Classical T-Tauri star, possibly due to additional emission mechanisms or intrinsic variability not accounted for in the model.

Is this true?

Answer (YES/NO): NO